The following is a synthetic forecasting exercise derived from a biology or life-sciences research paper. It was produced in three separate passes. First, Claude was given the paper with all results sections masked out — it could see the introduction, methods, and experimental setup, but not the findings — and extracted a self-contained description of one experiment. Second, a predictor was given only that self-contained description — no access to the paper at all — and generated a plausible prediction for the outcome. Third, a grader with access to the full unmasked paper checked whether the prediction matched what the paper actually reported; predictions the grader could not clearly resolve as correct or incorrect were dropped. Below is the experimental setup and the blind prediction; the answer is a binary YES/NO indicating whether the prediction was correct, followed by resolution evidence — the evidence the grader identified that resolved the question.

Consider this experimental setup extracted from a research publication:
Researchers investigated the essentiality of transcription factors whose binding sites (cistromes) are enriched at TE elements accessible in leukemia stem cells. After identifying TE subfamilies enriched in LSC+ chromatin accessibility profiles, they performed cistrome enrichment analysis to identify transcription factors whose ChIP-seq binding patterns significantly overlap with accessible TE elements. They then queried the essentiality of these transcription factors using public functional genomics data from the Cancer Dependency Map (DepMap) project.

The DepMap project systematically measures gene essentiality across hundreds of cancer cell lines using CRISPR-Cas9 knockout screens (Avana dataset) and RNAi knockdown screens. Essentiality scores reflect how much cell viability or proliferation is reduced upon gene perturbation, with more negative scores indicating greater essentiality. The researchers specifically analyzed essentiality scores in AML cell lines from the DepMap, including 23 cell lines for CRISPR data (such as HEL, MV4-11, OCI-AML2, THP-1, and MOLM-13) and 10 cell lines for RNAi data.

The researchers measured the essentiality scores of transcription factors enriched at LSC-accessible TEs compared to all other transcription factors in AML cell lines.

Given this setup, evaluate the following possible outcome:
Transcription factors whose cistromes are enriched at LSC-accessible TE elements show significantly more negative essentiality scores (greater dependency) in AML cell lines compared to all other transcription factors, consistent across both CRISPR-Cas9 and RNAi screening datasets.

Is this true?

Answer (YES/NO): NO